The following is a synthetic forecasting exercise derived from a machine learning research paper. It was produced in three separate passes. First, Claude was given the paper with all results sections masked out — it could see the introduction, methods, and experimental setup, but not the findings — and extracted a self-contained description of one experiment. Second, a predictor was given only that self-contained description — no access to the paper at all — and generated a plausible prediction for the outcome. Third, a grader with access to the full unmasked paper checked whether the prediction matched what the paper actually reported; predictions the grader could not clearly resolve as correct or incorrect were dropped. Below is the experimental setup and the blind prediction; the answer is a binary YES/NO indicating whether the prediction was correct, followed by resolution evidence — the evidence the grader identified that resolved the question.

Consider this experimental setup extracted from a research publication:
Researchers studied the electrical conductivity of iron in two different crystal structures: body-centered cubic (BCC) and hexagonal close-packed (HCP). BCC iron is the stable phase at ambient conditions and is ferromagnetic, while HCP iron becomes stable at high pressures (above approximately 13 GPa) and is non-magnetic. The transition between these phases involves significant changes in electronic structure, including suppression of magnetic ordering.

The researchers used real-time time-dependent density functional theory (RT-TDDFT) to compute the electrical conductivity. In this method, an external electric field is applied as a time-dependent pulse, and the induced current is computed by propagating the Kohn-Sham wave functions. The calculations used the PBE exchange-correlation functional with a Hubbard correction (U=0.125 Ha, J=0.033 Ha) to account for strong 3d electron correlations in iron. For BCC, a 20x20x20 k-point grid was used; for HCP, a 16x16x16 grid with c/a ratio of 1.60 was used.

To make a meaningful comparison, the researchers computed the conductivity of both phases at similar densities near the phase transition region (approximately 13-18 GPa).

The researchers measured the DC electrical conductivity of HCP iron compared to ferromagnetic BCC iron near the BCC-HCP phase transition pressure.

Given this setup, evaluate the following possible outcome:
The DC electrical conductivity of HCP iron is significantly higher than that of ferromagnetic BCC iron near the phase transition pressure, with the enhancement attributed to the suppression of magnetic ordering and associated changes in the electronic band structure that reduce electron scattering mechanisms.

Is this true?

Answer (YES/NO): NO